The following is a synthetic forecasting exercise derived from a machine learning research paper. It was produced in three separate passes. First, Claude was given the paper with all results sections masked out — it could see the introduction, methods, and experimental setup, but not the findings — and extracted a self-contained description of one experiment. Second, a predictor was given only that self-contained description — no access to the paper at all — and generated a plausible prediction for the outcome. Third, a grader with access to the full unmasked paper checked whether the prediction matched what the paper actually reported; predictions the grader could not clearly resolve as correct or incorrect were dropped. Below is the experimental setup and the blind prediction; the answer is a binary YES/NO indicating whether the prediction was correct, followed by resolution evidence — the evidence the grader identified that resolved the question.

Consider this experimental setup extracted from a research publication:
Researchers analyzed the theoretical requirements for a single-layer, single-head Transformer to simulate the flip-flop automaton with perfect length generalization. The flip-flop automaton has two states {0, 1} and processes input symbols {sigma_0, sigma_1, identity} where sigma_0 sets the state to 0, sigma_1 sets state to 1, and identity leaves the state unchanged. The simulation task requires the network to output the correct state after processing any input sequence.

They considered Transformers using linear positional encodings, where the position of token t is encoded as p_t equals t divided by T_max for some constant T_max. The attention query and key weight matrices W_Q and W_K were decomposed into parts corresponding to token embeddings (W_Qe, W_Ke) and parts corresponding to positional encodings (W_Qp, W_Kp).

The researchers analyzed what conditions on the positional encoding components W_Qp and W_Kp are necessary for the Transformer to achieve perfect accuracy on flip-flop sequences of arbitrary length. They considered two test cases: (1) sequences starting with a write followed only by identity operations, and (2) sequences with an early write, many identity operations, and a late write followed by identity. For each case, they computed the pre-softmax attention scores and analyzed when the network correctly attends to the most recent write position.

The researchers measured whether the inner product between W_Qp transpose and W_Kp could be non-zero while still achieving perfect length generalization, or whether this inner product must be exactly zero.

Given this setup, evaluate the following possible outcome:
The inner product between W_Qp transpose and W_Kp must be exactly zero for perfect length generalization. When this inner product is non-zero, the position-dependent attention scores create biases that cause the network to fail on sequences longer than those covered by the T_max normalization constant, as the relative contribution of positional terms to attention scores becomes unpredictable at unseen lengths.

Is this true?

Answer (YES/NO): YES